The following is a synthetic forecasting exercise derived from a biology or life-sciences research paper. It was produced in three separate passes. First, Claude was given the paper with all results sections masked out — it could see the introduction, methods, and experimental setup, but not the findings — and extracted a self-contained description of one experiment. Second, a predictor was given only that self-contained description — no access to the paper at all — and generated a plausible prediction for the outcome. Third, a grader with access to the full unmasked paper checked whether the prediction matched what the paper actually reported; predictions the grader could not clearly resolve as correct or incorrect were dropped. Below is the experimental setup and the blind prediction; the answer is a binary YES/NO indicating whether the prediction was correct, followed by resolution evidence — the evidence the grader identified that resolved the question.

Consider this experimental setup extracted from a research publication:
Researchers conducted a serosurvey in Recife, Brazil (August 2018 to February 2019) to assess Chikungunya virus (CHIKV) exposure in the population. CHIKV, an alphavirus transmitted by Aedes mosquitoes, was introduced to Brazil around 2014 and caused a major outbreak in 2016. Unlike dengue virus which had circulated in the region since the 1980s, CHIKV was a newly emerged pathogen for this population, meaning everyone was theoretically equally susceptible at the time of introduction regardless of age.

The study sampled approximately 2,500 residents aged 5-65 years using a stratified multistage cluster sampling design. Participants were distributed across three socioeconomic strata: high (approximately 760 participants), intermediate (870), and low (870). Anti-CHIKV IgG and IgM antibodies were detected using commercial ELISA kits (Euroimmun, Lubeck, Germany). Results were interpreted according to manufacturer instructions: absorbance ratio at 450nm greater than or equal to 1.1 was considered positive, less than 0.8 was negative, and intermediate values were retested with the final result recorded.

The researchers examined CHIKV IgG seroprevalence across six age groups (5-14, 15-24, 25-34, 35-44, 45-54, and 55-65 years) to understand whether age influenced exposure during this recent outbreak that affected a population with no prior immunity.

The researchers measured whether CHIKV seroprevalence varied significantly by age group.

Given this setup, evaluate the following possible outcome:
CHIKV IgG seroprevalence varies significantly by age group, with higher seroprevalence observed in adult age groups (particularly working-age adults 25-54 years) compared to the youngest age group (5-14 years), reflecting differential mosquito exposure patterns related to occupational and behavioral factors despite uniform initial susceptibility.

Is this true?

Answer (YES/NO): NO